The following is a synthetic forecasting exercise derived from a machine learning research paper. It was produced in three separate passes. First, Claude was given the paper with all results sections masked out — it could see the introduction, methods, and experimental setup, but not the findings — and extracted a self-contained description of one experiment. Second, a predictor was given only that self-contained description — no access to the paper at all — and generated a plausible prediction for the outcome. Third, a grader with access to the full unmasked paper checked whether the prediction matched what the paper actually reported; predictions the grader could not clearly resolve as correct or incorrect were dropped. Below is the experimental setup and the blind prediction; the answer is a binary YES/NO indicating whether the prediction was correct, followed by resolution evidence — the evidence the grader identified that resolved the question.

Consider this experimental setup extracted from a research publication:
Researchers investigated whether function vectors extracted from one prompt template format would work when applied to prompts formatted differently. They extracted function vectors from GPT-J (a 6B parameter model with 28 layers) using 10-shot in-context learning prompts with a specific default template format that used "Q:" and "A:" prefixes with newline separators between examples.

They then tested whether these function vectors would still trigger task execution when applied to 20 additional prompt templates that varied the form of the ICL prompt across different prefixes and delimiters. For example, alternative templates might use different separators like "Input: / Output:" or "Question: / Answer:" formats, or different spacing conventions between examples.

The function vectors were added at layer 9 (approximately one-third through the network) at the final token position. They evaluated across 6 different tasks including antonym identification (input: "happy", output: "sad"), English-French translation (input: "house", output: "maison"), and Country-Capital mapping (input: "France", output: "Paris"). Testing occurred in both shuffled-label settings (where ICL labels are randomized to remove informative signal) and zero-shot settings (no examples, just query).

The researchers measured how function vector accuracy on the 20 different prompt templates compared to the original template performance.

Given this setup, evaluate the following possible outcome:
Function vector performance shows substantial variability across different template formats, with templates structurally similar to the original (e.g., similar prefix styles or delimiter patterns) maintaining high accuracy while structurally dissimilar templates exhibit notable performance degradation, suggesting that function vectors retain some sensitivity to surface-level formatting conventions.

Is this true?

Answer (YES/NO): NO